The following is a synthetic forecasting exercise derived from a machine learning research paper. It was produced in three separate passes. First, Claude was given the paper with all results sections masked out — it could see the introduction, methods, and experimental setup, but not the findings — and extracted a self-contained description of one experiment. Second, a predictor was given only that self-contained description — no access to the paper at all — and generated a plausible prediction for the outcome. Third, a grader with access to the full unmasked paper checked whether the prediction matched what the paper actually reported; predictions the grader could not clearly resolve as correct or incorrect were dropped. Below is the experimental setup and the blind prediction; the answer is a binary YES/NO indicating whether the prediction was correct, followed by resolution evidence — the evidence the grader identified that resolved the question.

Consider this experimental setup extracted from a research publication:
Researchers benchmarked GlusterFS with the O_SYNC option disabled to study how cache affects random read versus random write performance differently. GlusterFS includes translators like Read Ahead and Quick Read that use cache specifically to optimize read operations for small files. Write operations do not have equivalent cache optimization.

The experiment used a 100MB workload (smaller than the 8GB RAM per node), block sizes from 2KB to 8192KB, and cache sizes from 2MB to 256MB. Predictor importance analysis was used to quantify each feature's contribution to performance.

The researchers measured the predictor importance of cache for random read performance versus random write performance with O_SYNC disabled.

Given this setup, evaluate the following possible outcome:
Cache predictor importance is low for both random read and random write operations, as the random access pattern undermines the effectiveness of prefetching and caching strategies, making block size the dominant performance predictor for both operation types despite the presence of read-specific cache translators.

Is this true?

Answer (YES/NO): YES